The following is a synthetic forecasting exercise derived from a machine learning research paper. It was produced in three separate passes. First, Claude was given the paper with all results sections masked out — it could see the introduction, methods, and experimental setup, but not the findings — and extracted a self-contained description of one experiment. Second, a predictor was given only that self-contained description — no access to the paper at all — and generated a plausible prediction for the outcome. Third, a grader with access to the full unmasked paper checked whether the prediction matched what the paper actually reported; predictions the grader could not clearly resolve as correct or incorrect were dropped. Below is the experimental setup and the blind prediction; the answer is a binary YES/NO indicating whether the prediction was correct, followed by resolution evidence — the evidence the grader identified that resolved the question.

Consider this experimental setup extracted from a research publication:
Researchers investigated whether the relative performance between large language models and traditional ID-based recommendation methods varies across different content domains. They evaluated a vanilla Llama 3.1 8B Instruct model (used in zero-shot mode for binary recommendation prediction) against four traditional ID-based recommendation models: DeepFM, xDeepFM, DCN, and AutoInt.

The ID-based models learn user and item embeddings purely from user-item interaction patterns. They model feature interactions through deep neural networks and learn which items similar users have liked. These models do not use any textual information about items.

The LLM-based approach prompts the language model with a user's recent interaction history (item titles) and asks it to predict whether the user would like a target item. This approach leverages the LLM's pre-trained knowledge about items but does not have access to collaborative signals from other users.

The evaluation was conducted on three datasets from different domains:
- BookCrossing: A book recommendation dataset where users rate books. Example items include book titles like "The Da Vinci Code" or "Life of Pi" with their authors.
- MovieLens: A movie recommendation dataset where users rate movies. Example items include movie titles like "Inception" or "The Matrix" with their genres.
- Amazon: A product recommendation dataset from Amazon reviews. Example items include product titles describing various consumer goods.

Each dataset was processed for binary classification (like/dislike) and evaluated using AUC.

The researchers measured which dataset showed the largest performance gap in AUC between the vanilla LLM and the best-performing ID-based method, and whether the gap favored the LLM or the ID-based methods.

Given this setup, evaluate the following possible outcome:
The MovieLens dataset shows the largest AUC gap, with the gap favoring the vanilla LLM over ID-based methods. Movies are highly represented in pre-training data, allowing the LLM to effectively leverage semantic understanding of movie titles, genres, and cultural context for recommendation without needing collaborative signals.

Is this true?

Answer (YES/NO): NO